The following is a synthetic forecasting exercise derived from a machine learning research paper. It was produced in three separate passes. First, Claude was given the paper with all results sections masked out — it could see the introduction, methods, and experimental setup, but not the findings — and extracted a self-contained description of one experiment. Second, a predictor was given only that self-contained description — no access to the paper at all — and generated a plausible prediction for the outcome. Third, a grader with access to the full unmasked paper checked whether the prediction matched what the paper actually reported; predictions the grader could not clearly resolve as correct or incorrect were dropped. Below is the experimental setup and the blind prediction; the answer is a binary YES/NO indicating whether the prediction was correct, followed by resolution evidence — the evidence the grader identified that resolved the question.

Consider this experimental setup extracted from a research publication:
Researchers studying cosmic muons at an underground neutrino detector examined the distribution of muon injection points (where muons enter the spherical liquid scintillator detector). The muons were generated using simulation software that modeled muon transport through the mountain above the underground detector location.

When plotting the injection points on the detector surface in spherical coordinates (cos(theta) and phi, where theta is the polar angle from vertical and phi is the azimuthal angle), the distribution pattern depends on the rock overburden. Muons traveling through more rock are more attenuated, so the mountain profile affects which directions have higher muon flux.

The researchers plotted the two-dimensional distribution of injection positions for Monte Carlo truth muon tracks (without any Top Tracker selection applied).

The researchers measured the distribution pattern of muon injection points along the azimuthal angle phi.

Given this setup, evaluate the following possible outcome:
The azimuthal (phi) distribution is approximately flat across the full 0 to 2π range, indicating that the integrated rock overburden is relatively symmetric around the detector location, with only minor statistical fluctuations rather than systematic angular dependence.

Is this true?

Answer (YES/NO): NO